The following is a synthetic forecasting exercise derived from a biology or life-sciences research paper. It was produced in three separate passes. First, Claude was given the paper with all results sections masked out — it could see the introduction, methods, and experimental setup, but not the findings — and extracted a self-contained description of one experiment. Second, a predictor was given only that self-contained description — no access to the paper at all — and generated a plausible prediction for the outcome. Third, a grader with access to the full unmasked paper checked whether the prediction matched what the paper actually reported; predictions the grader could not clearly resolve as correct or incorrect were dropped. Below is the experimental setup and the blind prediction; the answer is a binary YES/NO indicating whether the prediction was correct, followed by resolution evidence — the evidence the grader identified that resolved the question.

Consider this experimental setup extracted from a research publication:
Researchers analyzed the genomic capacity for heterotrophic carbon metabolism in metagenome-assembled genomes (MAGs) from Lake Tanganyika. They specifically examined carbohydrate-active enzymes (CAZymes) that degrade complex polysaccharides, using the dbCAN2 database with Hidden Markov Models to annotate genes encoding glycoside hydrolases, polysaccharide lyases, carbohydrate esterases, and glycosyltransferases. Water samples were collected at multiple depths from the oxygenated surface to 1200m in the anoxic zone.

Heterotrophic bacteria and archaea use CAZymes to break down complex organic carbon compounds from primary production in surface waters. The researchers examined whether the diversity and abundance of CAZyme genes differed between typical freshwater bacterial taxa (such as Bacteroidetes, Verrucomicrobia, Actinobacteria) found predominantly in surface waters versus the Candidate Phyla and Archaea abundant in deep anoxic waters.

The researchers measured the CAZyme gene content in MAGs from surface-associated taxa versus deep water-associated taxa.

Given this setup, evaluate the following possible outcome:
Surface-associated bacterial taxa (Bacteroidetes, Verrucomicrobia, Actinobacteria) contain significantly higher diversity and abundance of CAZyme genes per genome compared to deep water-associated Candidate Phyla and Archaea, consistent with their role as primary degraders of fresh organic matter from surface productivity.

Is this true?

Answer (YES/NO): NO